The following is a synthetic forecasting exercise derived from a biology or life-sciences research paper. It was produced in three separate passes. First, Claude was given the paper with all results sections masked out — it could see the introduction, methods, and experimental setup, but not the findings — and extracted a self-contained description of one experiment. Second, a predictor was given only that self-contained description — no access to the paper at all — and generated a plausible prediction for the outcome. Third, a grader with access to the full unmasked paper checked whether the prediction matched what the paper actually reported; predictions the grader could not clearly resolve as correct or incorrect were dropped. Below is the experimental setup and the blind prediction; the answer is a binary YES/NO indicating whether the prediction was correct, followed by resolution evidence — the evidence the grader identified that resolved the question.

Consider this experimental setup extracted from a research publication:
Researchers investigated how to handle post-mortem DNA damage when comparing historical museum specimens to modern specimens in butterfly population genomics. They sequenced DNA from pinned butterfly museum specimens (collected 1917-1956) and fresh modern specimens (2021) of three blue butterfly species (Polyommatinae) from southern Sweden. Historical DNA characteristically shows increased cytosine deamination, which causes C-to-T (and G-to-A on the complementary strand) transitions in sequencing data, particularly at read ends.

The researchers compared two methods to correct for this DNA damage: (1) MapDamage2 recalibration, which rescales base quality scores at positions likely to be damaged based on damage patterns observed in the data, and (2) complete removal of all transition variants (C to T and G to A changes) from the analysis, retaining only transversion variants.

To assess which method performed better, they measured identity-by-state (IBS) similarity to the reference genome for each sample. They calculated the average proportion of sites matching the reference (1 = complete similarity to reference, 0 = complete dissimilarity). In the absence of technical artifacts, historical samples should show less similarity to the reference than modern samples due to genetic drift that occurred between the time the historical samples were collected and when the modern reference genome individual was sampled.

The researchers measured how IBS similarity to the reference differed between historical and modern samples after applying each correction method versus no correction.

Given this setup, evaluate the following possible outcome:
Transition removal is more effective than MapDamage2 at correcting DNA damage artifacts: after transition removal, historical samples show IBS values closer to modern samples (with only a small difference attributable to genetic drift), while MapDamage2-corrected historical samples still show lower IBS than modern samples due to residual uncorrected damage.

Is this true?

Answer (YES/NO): NO